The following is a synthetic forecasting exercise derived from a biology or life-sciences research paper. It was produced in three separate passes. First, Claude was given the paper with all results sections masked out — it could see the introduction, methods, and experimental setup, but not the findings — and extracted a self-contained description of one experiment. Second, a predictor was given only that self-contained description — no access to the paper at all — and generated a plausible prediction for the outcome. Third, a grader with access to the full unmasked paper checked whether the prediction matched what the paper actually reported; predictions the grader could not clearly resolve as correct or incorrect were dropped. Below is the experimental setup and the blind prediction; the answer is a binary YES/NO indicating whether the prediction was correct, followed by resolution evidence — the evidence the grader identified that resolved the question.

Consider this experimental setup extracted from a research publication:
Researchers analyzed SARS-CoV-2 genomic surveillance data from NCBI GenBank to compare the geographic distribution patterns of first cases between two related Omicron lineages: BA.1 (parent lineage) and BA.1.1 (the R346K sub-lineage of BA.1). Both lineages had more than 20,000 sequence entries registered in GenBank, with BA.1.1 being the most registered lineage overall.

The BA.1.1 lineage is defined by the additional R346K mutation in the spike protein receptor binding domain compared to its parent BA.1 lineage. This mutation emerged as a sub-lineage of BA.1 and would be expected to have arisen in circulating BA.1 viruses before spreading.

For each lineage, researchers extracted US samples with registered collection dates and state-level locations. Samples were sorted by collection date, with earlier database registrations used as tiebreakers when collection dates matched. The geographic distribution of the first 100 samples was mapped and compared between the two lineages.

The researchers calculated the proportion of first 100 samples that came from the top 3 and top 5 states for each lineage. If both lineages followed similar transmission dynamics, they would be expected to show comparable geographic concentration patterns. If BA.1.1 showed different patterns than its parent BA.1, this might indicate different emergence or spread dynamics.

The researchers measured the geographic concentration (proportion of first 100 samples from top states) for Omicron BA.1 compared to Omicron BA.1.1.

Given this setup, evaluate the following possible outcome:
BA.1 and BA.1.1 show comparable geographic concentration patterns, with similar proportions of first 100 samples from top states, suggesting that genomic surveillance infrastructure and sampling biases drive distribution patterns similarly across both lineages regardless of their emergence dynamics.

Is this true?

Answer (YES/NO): NO